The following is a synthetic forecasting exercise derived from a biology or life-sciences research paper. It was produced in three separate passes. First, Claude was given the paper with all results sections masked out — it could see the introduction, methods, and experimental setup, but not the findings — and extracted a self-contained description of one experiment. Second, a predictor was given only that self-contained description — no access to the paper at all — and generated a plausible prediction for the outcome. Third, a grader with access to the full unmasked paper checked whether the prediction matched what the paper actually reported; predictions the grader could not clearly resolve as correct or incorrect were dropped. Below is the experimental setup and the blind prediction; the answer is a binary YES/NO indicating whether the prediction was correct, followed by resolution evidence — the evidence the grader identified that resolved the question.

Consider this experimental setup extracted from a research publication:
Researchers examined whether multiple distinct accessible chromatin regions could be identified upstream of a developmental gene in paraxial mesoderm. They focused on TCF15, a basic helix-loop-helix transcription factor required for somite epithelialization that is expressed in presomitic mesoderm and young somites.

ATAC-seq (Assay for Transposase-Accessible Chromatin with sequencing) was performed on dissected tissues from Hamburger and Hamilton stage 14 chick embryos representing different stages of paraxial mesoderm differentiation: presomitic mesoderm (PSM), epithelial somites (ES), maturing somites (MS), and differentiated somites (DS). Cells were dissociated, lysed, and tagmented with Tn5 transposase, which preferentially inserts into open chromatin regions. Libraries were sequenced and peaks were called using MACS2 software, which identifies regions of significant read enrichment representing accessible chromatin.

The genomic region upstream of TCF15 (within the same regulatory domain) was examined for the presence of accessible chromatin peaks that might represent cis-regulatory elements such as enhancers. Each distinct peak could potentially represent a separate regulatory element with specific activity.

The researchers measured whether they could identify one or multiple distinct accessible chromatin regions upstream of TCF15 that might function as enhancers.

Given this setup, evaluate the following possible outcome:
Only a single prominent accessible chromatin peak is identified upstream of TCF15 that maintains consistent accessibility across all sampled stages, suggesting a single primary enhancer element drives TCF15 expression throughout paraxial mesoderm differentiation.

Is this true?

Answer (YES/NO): NO